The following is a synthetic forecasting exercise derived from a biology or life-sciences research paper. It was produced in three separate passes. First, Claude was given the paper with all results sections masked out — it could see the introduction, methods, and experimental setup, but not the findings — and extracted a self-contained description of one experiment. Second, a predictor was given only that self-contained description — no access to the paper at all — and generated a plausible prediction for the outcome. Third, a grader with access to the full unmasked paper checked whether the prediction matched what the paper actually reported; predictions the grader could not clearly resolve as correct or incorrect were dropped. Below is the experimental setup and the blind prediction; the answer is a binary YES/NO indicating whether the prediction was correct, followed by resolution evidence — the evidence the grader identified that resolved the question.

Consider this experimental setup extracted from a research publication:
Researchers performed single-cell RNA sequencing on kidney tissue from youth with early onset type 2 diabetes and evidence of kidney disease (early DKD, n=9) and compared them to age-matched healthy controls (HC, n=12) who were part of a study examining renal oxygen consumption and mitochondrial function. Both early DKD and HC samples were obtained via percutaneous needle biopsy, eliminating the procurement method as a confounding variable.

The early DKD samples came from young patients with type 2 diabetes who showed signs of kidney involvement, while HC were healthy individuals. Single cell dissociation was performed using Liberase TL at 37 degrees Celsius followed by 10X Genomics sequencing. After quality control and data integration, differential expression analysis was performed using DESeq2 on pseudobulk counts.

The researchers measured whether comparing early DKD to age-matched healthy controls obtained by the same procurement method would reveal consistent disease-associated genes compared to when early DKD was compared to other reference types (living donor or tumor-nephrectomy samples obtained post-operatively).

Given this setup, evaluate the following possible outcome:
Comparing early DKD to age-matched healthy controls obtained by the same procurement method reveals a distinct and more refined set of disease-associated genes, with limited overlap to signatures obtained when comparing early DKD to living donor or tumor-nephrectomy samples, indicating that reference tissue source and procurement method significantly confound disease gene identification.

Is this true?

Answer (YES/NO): NO